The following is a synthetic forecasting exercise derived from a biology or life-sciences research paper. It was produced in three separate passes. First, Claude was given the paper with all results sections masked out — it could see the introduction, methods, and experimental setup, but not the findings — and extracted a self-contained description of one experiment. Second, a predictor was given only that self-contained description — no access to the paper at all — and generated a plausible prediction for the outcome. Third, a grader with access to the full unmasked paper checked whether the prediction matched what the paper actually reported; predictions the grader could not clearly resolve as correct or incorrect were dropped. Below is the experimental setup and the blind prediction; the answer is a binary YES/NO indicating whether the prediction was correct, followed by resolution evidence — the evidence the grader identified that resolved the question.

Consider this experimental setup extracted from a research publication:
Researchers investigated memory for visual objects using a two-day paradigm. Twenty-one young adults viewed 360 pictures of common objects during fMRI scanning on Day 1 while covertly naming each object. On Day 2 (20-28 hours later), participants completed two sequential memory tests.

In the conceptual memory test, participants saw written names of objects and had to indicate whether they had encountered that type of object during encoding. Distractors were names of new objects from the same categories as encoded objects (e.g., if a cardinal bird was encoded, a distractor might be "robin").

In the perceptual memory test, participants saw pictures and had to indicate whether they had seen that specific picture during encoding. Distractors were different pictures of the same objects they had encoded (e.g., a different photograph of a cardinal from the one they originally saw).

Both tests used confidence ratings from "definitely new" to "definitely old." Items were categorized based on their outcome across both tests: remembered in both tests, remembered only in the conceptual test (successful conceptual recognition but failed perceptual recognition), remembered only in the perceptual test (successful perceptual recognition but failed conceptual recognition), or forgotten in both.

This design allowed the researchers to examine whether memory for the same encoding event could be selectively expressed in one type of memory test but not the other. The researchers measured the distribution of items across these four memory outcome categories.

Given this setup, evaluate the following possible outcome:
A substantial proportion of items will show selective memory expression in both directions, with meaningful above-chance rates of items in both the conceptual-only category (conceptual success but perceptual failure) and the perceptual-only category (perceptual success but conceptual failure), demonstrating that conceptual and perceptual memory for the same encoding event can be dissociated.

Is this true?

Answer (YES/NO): YES